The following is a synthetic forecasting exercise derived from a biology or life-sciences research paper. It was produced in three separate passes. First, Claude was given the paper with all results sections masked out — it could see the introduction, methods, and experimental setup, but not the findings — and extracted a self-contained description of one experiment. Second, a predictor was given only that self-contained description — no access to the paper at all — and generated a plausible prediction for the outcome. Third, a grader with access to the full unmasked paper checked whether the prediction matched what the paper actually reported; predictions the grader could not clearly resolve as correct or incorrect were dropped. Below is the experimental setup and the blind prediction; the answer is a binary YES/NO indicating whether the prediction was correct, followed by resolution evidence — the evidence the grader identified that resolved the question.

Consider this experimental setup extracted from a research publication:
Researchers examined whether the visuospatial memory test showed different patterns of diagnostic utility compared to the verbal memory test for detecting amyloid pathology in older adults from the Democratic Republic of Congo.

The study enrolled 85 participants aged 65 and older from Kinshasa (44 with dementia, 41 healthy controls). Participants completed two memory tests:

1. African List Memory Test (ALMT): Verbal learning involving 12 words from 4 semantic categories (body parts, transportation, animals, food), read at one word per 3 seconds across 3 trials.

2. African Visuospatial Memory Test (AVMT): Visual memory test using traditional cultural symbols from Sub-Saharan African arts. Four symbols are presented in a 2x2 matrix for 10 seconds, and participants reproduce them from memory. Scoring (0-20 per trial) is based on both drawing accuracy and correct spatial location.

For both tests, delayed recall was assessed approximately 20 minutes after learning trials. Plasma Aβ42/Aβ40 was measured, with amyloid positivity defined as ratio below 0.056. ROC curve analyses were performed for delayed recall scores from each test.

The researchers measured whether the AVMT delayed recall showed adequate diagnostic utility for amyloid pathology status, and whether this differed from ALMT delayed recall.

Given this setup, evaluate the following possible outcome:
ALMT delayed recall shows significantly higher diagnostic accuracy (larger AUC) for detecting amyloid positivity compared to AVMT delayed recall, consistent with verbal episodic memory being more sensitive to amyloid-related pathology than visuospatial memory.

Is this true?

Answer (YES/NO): NO